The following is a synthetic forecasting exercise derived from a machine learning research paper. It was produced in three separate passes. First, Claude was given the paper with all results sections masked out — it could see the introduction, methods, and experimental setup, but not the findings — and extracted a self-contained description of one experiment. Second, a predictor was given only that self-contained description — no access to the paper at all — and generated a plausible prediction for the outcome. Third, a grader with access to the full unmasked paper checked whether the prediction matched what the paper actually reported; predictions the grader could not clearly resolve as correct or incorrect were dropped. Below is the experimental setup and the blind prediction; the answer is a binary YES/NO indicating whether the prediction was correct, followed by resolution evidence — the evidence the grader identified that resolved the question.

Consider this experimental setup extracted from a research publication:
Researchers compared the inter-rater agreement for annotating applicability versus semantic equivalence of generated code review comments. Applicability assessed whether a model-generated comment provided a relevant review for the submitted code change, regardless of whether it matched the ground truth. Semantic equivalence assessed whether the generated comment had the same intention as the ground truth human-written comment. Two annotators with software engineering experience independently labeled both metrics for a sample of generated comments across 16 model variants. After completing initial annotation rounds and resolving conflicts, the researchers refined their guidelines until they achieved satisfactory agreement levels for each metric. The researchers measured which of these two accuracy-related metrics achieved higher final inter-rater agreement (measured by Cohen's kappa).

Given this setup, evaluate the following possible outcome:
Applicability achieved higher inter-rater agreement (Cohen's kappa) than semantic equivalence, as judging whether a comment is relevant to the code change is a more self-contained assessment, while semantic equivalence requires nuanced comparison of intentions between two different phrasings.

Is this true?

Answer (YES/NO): YES